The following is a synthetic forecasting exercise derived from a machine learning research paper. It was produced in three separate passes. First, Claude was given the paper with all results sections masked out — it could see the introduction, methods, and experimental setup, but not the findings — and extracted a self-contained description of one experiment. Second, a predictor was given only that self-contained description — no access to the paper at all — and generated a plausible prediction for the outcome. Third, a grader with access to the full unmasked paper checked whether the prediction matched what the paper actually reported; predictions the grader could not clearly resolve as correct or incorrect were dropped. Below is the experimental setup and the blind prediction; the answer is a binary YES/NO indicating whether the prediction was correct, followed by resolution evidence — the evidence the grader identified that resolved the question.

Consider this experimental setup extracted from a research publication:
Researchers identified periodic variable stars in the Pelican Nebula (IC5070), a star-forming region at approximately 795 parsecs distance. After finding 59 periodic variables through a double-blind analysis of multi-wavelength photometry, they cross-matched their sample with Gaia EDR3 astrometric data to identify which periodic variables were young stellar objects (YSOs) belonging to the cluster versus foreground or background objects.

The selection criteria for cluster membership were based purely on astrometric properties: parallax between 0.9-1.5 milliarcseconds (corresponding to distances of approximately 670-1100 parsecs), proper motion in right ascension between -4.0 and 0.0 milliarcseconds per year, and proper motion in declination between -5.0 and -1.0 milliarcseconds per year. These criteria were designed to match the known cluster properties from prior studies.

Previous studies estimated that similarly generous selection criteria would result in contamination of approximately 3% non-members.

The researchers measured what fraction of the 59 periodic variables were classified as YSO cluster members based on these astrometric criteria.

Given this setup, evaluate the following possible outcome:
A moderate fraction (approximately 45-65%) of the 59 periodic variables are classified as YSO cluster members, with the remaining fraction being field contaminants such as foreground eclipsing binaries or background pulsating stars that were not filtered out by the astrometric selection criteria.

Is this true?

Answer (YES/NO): NO